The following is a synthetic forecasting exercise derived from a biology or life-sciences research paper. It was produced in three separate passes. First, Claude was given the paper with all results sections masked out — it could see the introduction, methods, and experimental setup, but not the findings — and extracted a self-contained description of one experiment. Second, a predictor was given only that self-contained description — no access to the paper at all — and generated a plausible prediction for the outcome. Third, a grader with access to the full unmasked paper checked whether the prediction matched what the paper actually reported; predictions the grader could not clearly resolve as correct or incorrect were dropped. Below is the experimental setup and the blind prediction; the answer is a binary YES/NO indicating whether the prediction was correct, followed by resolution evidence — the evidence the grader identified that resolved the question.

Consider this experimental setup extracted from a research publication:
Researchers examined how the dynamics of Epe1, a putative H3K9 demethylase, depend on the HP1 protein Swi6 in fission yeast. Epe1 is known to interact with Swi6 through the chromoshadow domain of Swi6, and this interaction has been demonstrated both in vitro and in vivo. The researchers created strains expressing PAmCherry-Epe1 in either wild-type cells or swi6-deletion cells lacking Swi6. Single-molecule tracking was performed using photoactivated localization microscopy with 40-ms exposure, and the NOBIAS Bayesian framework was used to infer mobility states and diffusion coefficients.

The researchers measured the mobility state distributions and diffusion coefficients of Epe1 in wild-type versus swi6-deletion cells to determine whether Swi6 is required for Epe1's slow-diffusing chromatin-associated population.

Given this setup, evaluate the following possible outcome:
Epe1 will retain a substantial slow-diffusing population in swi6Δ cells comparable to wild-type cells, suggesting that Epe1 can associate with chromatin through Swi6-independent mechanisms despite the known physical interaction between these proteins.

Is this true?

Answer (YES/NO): NO